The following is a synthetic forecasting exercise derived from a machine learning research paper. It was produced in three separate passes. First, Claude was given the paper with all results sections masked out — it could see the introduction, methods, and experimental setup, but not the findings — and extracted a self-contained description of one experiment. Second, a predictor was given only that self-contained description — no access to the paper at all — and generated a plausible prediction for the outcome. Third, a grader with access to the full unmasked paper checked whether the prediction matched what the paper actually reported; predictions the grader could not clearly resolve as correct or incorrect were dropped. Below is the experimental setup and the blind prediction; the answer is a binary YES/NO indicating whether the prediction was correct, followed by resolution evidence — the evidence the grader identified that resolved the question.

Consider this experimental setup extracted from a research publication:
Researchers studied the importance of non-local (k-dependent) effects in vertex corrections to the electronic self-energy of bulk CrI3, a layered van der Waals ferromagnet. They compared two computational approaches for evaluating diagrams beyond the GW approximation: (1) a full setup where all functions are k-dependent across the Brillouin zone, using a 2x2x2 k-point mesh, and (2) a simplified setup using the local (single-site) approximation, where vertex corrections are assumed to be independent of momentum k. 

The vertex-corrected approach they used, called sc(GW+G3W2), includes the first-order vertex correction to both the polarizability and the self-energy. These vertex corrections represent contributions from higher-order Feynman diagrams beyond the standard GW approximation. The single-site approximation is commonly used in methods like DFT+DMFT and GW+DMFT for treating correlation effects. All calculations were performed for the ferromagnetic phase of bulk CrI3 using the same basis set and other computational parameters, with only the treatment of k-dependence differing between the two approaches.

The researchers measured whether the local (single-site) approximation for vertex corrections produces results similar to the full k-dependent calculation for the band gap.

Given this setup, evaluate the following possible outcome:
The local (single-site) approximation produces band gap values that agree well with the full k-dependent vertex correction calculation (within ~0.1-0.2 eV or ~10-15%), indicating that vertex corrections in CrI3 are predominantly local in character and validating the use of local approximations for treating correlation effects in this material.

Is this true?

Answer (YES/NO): NO